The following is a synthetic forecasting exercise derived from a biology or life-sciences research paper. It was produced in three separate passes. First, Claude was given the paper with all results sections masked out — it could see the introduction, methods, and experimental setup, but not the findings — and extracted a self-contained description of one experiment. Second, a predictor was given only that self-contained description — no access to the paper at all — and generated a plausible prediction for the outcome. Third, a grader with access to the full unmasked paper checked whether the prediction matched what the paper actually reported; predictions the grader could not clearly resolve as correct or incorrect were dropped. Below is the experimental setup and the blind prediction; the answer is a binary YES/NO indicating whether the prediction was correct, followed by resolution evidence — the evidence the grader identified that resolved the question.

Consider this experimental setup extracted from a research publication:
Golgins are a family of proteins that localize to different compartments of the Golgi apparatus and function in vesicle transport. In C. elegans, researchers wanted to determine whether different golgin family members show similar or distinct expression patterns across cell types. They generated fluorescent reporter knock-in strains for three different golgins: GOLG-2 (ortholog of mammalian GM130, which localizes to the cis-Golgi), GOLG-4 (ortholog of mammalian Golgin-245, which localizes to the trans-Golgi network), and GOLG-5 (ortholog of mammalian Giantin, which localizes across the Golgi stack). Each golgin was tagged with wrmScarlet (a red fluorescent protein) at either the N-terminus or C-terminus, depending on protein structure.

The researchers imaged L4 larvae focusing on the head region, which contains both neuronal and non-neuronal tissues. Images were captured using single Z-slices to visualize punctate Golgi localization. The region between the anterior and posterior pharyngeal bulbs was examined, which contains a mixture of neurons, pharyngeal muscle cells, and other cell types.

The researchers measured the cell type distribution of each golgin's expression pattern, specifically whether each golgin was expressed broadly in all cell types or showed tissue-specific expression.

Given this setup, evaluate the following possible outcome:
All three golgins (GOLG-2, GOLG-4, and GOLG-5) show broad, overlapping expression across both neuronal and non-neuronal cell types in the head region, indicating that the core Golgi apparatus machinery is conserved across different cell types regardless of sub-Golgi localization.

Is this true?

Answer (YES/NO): NO